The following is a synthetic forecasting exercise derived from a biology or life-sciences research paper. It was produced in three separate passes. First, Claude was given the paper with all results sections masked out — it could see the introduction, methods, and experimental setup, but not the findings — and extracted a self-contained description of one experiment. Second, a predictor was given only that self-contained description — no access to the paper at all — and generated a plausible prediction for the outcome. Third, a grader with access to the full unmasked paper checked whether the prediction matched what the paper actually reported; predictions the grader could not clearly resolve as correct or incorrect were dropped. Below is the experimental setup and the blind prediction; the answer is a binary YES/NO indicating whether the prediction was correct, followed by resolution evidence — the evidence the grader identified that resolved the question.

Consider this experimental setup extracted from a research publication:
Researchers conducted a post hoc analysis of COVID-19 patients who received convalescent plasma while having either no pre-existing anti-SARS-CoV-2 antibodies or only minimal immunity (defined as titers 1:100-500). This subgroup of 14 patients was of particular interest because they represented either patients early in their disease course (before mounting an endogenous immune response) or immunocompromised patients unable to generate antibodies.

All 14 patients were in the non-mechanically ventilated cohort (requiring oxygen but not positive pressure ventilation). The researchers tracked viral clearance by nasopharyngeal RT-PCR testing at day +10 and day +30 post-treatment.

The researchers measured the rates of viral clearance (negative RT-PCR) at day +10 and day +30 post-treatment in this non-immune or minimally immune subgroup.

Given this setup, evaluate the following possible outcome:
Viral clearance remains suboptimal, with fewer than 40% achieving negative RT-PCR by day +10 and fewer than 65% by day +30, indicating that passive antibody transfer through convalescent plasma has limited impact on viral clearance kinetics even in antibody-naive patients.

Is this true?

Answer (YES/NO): NO